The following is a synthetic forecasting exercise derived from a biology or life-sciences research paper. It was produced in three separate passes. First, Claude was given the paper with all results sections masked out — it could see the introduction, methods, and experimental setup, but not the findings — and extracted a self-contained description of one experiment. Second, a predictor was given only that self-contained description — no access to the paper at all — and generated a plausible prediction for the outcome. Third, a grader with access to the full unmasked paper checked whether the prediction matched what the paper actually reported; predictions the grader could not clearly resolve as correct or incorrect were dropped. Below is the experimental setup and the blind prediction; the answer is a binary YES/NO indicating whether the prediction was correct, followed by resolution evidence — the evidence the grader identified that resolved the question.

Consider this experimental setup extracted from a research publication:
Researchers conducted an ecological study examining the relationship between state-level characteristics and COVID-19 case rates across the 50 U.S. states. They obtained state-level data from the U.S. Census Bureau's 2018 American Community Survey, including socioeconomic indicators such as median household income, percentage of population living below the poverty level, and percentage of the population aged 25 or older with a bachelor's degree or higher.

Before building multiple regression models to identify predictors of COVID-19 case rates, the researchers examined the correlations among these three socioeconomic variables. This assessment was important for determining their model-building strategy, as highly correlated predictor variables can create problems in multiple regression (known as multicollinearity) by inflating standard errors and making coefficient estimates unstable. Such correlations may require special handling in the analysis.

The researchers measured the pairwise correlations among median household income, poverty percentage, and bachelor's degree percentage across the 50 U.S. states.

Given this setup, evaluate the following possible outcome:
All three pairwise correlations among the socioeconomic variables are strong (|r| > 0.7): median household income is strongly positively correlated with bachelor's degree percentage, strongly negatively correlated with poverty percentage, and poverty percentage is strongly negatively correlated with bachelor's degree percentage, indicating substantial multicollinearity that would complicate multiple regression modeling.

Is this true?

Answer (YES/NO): YES